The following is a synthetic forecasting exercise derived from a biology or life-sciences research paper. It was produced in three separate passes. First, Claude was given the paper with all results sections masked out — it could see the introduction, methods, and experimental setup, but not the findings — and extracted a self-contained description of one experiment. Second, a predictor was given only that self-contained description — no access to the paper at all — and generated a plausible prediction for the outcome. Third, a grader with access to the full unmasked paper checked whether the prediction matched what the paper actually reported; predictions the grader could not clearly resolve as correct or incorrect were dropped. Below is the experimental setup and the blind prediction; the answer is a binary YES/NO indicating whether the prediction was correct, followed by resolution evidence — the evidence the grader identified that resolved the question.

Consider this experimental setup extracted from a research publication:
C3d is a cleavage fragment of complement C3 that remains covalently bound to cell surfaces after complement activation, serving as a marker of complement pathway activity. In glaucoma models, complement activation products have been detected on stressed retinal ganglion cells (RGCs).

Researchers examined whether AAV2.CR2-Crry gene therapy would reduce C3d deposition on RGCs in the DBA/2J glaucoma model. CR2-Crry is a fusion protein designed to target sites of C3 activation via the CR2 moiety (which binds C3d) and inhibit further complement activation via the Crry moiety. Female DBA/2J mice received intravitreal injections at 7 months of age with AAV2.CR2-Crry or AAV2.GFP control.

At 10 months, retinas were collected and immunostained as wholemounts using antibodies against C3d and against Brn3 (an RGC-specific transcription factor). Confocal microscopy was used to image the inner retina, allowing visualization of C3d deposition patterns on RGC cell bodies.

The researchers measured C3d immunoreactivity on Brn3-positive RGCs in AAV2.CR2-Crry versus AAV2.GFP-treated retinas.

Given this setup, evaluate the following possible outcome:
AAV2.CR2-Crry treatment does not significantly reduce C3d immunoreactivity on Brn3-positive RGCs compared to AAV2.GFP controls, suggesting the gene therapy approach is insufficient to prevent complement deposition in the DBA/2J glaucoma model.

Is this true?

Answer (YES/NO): NO